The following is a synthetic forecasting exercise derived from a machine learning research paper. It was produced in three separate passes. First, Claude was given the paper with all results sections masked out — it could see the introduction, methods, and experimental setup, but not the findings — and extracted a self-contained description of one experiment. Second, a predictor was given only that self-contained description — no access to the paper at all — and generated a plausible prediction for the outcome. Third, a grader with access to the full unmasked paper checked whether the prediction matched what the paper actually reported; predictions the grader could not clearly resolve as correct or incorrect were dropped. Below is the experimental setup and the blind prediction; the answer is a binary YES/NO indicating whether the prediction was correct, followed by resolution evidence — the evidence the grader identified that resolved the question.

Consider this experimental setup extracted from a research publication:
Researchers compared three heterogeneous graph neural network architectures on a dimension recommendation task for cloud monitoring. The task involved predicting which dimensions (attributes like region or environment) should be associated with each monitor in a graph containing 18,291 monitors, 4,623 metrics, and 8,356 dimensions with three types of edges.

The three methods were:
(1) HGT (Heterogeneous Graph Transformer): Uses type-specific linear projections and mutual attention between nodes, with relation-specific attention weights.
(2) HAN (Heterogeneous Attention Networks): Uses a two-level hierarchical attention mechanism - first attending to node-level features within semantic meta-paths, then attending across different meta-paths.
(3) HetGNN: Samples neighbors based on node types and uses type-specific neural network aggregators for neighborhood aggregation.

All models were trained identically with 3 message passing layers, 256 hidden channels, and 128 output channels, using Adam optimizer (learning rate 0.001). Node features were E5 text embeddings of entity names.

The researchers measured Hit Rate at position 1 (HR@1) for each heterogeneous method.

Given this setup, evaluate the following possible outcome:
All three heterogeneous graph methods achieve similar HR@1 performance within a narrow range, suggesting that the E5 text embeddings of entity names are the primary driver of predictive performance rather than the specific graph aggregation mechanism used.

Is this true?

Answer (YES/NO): NO